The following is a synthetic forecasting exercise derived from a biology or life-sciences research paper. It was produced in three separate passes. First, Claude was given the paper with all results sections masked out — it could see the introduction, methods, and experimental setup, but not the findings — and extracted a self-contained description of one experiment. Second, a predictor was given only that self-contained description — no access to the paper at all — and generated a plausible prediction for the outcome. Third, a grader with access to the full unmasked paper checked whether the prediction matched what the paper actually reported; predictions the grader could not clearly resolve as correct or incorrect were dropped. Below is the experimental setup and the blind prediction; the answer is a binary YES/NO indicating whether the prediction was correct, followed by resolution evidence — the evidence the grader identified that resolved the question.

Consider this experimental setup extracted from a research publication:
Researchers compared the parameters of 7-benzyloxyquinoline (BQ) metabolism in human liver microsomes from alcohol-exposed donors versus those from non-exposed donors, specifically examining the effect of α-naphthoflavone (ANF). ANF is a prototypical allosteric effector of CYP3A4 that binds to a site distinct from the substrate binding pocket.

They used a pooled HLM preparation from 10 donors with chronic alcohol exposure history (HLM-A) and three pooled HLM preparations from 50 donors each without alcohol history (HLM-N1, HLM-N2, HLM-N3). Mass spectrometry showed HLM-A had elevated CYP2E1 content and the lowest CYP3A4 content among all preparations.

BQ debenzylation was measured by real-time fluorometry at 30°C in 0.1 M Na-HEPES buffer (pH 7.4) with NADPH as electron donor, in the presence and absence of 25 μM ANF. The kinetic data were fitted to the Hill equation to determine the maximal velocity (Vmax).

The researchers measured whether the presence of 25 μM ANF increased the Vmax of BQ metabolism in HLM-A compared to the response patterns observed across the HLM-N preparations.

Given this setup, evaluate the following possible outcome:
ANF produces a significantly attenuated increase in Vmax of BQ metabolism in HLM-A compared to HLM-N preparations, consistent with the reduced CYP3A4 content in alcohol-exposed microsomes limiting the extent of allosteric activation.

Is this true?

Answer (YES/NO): NO